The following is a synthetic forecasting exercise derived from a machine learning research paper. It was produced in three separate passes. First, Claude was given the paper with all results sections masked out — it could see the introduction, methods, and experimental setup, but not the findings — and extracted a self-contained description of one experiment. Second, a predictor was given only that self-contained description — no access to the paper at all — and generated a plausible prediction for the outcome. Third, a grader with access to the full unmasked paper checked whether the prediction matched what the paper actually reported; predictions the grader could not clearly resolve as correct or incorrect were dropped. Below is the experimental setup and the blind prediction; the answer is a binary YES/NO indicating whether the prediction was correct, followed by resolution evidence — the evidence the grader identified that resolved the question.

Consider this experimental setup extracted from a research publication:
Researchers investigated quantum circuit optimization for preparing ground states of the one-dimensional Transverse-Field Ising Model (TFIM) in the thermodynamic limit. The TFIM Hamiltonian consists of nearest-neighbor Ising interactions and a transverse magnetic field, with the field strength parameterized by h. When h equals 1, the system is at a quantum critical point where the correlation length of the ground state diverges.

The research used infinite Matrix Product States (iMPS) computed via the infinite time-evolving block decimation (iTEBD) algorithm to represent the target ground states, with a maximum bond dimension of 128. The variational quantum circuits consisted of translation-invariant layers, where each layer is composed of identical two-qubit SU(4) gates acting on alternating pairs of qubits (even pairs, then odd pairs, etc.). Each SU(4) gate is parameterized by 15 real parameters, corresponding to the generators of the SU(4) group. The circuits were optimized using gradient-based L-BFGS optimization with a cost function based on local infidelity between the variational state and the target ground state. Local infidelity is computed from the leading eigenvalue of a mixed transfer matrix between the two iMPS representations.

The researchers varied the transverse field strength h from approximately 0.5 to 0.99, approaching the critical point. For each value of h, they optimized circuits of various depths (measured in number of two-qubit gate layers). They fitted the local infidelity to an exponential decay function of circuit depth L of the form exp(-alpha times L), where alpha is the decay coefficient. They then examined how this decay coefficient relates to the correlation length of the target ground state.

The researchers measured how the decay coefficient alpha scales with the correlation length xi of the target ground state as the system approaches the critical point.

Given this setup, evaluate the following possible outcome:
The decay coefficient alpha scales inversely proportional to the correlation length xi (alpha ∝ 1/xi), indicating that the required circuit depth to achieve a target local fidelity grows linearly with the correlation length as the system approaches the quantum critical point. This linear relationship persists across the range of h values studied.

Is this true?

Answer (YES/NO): NO